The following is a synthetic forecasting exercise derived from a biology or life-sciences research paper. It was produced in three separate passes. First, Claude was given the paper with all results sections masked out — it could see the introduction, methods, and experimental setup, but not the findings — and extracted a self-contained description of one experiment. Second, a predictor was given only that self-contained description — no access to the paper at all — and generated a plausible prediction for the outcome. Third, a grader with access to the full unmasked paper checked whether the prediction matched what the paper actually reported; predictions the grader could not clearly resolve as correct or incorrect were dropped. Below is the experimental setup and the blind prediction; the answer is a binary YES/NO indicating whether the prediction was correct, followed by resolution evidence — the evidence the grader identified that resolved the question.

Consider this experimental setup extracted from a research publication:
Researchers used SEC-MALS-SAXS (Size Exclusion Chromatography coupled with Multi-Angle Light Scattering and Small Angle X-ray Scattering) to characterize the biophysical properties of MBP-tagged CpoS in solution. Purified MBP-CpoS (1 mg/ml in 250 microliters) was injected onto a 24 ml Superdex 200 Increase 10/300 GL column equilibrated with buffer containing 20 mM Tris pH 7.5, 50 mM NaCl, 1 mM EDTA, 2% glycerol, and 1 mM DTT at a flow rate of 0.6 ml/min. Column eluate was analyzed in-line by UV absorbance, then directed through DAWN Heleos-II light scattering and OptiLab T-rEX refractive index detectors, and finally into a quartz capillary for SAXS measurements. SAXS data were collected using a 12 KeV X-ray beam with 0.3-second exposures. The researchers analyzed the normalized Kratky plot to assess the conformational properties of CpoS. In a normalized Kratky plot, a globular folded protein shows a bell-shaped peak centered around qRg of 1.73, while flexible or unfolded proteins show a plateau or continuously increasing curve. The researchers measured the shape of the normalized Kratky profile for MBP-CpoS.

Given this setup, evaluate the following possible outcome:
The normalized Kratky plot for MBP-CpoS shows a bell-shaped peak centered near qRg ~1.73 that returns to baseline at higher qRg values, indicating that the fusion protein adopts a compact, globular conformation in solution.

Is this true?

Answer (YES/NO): NO